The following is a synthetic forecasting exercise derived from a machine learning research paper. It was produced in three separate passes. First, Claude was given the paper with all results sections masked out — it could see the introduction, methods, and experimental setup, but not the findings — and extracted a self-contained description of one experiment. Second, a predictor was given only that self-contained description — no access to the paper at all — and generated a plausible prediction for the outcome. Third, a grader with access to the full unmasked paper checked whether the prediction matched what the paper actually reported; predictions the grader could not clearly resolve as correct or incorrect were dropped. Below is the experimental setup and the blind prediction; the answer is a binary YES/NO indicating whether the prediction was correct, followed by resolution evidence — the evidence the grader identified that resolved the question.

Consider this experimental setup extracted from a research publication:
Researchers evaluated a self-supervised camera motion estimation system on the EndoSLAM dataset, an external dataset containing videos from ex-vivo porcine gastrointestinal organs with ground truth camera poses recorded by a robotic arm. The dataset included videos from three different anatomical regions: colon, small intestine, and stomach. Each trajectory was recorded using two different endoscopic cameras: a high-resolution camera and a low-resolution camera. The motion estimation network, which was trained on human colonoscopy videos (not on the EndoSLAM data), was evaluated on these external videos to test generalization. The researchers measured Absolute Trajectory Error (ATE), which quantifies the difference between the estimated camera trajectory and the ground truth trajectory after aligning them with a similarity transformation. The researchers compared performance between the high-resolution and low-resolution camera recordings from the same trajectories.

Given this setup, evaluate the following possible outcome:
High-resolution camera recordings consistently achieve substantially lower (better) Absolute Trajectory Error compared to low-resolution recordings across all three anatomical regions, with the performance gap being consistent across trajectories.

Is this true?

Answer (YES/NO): NO